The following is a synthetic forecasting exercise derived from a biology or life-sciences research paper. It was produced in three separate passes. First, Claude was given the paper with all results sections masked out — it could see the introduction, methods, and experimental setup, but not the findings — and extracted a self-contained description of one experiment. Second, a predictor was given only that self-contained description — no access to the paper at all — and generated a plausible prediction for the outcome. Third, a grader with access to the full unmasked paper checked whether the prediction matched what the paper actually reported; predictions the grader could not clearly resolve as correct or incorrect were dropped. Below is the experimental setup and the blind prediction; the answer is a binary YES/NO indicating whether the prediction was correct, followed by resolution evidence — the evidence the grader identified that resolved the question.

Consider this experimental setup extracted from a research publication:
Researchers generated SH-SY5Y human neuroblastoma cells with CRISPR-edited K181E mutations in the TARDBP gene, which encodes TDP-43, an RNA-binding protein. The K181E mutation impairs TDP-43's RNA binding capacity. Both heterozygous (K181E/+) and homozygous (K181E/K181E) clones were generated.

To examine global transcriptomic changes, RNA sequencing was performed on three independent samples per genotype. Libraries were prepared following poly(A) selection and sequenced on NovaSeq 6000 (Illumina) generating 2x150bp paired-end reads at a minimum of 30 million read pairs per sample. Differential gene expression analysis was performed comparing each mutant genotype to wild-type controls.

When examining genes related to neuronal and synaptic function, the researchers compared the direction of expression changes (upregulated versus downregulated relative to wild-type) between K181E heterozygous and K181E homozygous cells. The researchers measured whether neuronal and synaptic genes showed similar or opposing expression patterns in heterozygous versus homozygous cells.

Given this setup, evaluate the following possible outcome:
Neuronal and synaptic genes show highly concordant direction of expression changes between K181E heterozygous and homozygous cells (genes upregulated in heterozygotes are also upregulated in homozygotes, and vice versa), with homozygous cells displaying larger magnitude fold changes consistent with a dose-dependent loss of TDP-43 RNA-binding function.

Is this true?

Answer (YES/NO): NO